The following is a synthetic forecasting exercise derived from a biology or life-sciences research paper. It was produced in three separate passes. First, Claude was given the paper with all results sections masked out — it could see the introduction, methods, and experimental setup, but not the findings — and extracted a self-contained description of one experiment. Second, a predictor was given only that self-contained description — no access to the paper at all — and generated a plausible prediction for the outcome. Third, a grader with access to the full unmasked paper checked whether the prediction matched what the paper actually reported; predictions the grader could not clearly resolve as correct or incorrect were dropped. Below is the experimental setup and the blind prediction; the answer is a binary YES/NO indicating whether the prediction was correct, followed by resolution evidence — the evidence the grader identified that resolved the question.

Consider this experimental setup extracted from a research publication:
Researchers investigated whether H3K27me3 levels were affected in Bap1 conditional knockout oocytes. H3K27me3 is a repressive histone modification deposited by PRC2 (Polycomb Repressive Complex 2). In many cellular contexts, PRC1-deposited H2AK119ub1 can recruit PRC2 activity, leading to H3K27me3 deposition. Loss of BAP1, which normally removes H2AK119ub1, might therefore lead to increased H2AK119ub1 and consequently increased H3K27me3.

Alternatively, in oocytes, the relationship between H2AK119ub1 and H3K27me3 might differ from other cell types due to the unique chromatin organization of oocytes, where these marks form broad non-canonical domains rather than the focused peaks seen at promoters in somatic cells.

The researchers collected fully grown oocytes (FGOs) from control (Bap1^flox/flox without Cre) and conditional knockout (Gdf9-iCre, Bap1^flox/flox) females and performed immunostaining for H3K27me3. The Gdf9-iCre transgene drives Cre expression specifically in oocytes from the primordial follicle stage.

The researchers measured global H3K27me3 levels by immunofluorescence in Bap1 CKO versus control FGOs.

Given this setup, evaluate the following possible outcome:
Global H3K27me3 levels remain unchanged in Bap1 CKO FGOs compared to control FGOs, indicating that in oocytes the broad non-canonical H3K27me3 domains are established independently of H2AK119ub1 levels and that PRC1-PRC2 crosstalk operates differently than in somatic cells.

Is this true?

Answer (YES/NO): YES